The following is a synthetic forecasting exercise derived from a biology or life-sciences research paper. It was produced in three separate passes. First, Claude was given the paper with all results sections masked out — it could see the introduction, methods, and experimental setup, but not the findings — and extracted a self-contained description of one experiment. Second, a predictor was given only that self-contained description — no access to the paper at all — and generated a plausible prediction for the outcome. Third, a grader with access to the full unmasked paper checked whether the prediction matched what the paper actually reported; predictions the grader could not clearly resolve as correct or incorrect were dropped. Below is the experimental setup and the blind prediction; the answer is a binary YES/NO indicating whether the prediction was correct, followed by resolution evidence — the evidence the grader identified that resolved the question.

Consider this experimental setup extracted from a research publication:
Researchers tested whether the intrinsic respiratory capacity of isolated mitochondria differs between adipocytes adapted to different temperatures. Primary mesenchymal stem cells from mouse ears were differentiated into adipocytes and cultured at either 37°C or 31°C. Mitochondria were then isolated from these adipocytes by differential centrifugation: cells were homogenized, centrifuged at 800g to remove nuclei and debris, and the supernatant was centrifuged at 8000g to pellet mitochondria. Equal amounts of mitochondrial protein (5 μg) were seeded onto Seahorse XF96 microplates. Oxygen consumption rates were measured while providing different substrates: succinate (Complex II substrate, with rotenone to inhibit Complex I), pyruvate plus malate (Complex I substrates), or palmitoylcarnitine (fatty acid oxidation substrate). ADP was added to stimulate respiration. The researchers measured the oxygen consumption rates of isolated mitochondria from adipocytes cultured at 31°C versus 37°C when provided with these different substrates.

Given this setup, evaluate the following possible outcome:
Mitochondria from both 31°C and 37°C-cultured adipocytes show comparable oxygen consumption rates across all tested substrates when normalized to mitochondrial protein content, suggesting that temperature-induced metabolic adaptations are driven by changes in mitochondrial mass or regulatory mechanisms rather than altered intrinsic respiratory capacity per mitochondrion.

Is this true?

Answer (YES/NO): NO